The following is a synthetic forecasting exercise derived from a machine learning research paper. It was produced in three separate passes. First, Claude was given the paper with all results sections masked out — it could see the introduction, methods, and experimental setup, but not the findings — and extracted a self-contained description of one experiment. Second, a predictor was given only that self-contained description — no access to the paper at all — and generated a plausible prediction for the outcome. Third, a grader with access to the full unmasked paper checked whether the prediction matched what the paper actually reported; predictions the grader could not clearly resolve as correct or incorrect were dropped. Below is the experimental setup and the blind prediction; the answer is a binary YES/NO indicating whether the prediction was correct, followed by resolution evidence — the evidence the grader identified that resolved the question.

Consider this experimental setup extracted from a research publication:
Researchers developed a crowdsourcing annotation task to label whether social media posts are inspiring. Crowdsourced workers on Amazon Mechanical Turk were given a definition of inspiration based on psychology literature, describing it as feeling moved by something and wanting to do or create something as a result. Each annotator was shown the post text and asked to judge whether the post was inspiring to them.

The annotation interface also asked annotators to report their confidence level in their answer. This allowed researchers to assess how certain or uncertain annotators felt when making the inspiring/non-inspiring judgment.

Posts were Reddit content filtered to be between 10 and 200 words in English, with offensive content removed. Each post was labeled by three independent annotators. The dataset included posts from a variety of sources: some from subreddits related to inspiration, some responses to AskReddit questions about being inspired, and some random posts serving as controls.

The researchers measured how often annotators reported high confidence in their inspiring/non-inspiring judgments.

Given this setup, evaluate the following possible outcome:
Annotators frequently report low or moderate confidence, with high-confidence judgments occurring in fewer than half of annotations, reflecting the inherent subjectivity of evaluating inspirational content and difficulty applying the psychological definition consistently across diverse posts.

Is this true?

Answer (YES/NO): NO